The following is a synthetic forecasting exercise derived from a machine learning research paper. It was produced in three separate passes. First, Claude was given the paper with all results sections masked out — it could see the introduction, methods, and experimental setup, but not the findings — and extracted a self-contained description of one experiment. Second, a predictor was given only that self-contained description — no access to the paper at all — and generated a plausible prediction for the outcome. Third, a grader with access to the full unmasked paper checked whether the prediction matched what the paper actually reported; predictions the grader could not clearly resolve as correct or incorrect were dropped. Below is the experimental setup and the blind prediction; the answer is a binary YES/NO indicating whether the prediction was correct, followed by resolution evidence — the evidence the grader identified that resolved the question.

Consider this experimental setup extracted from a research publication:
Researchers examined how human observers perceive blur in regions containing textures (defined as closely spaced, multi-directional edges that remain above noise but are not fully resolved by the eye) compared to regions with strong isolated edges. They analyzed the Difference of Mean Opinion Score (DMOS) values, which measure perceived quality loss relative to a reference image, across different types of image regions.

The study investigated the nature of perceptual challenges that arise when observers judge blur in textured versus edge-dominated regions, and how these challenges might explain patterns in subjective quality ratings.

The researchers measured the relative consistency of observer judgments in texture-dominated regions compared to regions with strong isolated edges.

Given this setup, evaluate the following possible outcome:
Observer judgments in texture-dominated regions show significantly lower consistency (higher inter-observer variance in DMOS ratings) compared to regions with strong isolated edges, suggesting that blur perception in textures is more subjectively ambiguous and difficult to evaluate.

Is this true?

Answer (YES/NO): YES